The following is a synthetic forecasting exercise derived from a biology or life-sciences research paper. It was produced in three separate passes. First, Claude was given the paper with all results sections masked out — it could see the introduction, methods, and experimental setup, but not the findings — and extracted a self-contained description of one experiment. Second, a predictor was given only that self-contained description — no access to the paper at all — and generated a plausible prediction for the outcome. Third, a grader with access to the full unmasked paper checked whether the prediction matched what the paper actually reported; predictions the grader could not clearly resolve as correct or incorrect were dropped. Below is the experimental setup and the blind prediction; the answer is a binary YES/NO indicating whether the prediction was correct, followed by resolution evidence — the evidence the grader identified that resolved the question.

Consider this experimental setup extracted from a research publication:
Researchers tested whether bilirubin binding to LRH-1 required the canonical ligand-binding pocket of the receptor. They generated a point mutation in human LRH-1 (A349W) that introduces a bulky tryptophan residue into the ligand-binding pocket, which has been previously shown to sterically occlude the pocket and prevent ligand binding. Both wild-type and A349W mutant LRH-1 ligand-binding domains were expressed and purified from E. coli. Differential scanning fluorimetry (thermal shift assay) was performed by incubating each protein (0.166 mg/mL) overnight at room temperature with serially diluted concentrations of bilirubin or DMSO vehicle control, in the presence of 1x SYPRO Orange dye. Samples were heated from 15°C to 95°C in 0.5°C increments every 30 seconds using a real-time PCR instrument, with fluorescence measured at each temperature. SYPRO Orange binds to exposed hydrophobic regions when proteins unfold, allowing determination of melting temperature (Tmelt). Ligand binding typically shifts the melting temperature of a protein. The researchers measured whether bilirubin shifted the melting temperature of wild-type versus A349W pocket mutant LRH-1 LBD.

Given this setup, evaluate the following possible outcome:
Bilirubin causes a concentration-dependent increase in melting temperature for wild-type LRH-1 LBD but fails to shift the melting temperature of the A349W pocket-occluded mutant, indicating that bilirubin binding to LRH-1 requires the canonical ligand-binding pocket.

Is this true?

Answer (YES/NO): NO